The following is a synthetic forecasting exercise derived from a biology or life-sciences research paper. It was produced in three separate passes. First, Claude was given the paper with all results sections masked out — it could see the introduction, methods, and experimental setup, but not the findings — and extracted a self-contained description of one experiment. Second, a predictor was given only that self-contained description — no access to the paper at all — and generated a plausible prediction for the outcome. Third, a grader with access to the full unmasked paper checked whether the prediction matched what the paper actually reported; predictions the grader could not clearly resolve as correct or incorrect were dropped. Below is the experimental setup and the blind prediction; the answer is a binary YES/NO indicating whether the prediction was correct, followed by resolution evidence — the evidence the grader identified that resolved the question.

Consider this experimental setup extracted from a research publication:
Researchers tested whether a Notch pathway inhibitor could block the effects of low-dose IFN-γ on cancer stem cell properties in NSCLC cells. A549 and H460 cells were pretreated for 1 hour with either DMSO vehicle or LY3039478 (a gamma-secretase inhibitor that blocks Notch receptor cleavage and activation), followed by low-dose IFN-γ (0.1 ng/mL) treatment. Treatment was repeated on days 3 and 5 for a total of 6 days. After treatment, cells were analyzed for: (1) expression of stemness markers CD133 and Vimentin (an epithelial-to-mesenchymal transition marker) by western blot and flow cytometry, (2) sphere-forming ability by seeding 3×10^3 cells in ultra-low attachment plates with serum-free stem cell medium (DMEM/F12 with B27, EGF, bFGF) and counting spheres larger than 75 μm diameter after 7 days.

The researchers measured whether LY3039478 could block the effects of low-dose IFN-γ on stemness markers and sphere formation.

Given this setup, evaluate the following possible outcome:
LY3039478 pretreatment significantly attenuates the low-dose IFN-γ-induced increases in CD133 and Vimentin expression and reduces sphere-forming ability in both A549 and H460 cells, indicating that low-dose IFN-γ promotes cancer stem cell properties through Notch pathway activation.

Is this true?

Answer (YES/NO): YES